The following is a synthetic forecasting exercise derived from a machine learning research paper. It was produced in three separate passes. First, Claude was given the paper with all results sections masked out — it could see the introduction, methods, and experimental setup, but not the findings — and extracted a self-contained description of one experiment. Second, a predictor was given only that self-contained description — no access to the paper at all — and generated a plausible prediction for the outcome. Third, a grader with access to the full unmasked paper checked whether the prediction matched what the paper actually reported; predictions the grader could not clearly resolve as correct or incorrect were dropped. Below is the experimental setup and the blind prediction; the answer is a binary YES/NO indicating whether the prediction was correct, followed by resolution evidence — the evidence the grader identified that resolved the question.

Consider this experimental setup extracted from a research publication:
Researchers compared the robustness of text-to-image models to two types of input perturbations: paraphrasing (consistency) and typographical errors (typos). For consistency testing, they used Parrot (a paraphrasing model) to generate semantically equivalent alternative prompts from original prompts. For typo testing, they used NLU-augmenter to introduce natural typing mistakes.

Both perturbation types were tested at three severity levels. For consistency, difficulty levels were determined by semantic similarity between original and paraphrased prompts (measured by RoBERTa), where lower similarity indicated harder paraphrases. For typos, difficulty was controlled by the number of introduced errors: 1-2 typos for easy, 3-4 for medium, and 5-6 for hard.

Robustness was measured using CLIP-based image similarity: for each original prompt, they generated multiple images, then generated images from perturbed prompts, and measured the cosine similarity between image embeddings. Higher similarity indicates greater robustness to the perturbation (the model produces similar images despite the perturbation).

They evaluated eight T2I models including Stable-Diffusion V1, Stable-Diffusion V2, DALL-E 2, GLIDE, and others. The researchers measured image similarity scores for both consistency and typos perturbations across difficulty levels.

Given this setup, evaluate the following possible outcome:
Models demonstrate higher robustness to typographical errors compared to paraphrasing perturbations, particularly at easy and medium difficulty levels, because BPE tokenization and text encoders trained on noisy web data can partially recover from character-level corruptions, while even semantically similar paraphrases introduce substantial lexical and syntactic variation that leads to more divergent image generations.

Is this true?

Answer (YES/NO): NO